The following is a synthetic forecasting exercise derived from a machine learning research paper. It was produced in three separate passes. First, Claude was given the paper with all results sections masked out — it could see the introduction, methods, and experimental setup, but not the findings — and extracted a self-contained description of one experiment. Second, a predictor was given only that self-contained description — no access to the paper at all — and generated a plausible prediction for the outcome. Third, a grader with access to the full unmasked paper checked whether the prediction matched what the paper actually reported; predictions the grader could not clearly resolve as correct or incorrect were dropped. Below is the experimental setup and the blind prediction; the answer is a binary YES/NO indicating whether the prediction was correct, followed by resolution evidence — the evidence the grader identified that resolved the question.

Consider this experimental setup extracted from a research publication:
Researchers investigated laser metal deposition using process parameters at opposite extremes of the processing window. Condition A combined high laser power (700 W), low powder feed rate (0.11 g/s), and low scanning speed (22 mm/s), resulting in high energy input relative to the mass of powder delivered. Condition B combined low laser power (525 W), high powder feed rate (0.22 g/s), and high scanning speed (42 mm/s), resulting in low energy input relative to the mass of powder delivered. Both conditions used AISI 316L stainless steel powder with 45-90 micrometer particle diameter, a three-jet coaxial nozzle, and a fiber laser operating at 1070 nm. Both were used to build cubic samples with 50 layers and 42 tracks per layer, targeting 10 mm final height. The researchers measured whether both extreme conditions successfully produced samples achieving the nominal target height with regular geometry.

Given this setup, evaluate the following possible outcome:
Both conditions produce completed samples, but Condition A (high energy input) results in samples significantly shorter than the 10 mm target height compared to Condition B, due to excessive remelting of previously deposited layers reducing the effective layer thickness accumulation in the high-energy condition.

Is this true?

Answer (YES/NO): NO